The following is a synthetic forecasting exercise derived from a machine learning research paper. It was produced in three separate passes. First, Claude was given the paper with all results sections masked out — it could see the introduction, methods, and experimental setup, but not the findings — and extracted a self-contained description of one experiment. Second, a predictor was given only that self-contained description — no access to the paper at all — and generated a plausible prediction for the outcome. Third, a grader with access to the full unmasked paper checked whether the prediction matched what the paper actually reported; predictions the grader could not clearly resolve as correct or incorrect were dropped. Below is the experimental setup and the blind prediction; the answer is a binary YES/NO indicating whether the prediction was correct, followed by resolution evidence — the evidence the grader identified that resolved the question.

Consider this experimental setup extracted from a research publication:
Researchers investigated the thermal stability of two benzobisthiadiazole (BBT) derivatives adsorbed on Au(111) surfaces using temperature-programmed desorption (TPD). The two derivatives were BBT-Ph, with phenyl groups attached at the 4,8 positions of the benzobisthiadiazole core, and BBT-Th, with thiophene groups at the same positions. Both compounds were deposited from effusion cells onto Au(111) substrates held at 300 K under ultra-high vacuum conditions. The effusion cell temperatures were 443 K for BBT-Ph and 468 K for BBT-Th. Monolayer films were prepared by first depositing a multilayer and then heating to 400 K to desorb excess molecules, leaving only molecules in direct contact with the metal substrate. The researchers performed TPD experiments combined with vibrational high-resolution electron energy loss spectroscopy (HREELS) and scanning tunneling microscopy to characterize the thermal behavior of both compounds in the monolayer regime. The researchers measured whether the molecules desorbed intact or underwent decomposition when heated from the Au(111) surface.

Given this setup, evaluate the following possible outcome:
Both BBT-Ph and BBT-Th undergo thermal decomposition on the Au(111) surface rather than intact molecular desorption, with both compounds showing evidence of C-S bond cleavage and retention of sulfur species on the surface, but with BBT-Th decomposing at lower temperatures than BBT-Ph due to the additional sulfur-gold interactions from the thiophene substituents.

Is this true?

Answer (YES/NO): NO